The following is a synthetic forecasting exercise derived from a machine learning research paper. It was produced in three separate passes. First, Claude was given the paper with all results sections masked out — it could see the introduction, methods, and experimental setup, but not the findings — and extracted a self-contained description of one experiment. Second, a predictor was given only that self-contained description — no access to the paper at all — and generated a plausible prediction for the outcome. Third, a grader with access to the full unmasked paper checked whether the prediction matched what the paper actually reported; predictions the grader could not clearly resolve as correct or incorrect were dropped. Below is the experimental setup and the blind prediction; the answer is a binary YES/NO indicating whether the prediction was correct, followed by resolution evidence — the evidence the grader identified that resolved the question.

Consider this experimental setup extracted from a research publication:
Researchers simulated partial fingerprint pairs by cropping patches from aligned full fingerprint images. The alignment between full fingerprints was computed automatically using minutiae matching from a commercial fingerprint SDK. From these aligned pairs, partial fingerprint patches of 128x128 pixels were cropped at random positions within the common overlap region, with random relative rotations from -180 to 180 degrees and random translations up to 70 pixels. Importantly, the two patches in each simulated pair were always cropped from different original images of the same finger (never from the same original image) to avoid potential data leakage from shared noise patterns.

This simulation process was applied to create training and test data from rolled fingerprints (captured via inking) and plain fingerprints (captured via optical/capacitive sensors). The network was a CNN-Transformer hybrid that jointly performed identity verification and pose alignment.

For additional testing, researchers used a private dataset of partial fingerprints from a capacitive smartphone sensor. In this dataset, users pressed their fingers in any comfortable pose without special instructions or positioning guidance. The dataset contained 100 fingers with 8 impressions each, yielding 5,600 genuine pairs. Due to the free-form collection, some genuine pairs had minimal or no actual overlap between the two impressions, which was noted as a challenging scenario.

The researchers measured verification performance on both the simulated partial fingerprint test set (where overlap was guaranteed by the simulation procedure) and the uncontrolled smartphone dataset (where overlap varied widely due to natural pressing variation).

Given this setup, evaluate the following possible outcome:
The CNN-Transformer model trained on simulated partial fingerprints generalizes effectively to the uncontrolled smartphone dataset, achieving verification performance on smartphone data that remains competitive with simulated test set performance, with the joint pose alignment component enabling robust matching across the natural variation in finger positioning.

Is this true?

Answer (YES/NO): NO